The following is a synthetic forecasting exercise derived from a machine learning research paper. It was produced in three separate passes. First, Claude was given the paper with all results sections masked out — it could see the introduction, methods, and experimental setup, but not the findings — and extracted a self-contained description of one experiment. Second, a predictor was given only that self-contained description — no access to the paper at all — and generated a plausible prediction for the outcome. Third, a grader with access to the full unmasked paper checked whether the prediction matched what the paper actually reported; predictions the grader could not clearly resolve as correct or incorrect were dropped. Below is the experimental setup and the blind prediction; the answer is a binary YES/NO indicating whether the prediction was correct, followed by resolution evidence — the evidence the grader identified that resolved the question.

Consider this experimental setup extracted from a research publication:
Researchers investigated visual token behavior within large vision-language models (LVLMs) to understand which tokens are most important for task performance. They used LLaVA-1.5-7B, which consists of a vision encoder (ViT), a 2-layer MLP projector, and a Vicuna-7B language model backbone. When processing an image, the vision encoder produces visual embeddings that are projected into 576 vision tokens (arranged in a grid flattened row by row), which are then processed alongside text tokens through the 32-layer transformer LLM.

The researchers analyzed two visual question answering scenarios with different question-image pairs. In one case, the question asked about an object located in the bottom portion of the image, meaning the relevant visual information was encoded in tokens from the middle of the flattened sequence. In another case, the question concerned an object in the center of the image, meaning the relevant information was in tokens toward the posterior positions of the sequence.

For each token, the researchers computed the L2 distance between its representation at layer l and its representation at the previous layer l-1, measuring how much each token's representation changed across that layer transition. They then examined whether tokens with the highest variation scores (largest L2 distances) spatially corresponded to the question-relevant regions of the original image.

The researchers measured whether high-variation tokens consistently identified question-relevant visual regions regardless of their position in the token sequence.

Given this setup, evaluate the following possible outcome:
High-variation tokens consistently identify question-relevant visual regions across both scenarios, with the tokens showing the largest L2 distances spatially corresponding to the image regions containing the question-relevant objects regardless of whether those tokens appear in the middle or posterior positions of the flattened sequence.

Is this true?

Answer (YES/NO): YES